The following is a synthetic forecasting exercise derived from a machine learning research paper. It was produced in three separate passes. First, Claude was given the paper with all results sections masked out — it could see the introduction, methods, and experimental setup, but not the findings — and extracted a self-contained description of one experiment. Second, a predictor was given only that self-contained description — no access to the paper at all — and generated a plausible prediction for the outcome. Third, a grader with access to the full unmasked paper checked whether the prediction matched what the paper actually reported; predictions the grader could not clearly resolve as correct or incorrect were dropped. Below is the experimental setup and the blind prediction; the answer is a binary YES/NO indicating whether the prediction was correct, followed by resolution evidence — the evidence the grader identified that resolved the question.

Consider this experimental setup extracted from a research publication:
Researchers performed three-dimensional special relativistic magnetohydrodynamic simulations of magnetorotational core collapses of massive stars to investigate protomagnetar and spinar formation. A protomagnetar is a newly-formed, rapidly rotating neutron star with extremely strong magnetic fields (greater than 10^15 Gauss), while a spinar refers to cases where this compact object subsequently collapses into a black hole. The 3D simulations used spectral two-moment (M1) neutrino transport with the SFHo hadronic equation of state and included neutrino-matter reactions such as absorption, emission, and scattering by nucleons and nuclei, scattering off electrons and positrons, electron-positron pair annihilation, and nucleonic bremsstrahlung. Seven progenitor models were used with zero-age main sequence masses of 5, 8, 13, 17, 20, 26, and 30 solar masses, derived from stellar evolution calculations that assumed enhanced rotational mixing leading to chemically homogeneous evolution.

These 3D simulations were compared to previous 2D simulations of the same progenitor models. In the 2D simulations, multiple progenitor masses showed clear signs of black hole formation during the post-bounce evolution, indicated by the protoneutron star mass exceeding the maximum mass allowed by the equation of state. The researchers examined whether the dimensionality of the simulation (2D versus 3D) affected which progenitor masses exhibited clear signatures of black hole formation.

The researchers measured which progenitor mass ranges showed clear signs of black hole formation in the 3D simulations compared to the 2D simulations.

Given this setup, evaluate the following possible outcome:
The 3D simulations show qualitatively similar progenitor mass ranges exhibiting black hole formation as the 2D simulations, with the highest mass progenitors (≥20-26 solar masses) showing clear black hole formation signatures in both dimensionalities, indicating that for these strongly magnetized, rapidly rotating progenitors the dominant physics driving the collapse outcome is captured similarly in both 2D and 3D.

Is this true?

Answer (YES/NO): NO